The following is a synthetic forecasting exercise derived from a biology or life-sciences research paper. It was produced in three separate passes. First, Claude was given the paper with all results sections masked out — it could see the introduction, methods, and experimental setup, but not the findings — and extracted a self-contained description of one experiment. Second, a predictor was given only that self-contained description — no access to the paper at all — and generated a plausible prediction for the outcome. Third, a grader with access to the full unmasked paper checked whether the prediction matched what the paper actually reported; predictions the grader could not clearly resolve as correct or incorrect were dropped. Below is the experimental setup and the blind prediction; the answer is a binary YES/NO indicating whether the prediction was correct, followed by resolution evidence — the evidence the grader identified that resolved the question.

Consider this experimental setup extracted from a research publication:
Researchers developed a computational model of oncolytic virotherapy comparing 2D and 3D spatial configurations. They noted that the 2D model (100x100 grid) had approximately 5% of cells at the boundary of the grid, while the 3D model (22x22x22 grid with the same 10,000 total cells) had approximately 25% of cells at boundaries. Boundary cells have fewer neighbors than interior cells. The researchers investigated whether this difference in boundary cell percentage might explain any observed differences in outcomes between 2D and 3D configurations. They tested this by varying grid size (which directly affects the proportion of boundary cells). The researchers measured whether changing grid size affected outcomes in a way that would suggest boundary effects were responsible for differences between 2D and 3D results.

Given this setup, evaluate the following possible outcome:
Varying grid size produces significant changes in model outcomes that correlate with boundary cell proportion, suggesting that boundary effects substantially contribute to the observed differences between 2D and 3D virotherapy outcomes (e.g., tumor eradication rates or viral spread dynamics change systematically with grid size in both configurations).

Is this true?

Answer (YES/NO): NO